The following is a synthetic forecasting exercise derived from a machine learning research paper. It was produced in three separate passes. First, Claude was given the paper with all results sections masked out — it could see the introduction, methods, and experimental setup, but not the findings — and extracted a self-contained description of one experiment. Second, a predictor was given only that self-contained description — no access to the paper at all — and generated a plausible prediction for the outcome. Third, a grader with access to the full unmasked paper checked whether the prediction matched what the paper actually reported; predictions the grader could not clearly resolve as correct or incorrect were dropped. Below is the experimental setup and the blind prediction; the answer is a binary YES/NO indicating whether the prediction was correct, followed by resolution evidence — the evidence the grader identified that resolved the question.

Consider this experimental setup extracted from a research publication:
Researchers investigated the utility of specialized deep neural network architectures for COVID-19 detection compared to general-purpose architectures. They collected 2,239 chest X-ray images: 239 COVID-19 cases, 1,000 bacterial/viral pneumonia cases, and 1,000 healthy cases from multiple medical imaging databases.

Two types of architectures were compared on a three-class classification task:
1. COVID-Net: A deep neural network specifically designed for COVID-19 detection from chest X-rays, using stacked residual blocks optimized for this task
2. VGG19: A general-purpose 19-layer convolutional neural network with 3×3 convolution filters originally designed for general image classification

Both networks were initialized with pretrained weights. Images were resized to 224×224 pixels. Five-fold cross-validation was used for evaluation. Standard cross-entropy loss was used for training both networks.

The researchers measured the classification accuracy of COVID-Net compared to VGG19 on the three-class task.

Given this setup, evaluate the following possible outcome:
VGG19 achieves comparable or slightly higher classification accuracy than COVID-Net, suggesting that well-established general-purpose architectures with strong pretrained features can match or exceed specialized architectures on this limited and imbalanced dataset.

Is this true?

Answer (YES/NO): NO